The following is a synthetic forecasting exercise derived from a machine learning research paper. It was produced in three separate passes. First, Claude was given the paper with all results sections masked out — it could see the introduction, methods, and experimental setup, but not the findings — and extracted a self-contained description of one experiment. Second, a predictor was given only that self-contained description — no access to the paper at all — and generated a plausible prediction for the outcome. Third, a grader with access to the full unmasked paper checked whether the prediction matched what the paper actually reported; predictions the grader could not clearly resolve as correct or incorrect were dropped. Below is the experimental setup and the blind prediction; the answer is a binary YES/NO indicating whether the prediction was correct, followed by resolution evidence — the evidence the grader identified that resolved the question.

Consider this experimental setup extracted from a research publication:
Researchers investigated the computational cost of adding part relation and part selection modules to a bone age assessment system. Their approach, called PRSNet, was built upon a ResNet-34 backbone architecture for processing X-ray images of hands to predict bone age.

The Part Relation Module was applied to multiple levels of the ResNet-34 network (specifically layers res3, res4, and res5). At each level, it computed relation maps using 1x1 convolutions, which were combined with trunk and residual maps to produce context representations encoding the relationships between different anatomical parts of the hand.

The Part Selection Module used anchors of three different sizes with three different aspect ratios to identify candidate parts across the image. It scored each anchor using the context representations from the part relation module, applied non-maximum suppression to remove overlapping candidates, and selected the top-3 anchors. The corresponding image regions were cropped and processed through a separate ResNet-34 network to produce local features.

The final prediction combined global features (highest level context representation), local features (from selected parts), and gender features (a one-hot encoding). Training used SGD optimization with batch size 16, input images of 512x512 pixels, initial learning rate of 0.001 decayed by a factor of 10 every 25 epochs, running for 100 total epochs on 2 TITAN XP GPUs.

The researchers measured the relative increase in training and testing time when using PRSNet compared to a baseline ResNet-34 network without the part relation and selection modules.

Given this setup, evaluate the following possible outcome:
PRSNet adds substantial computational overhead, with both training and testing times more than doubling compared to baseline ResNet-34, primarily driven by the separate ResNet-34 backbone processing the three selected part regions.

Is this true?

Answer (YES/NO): NO